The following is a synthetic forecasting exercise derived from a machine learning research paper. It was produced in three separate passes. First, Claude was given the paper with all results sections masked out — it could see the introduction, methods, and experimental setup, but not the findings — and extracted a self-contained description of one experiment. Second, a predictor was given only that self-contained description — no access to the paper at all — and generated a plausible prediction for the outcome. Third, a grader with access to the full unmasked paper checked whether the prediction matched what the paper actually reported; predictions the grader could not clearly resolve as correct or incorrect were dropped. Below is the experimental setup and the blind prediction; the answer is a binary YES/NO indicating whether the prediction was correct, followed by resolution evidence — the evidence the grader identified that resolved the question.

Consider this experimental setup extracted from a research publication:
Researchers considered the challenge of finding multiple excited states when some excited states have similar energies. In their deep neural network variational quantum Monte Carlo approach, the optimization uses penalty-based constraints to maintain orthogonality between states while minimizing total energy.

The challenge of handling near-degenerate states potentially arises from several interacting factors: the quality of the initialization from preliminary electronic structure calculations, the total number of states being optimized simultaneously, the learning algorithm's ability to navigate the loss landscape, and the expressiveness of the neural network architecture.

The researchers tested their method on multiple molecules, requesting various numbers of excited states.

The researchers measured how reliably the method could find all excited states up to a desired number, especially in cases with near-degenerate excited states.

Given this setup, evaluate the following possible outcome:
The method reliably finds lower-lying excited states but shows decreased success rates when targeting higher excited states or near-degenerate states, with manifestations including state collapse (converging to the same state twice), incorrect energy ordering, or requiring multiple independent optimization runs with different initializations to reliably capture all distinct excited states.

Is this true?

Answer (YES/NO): NO